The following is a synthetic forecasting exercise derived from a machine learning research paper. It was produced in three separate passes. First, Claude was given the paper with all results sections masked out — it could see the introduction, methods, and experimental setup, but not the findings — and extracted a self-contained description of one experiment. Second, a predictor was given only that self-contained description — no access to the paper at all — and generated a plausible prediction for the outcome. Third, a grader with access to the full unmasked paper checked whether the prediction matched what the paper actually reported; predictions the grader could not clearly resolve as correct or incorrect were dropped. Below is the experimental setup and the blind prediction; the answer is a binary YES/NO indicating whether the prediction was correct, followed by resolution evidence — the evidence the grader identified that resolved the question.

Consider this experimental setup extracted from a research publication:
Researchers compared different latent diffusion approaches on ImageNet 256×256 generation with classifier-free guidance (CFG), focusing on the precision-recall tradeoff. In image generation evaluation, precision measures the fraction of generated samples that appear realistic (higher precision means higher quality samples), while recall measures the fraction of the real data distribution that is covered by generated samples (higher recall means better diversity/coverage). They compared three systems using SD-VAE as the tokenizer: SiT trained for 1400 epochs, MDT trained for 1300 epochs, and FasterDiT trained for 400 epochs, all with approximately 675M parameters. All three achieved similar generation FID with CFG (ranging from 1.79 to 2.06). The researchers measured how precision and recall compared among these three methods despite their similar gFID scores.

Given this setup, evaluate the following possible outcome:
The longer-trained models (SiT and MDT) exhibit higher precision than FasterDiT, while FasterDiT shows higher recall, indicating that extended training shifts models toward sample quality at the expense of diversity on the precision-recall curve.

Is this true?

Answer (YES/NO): NO